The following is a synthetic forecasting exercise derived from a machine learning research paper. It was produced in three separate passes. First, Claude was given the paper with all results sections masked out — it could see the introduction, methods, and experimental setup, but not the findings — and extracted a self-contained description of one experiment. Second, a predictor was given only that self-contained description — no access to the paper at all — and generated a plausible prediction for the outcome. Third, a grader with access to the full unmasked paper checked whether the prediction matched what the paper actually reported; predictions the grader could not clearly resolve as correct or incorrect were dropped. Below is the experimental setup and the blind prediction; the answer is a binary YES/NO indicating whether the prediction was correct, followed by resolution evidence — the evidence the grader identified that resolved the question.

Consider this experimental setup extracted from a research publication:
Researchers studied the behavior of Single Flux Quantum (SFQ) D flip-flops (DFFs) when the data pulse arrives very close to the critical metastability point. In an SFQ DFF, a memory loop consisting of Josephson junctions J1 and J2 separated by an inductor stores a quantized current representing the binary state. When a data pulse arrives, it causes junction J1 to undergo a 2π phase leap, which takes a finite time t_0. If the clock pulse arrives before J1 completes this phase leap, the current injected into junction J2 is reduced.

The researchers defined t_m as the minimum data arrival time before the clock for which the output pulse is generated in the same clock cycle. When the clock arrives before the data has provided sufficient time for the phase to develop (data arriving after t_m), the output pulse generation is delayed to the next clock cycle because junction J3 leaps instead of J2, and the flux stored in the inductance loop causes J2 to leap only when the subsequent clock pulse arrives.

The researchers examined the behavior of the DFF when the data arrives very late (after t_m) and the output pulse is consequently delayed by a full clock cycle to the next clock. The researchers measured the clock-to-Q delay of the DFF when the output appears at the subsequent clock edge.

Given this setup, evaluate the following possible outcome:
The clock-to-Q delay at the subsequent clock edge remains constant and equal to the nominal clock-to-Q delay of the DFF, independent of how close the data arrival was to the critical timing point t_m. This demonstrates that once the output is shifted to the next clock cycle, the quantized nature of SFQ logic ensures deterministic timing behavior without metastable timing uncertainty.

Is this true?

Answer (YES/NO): YES